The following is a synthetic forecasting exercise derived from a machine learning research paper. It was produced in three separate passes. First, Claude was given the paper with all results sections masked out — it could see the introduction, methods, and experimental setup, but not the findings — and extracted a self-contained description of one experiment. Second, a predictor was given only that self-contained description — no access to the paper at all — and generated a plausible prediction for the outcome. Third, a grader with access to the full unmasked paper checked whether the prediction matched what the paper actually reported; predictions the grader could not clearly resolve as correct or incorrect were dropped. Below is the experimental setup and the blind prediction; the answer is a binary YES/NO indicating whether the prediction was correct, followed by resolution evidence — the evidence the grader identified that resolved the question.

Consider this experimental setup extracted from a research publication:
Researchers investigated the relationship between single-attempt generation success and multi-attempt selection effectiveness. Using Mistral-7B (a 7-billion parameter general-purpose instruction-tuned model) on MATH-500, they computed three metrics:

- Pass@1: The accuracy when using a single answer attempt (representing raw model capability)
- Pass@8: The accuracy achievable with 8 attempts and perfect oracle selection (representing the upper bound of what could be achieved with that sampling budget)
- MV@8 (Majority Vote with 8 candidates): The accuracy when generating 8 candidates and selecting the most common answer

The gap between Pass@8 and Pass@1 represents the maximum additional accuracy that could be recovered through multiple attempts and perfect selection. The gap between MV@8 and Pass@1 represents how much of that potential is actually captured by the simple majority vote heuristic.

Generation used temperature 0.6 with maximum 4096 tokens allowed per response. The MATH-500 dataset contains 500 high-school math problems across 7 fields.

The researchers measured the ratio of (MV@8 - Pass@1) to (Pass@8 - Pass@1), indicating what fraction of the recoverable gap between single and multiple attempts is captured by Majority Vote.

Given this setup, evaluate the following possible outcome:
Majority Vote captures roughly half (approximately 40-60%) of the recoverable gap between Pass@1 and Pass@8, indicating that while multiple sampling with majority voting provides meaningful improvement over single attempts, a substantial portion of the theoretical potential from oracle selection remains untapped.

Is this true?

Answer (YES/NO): YES